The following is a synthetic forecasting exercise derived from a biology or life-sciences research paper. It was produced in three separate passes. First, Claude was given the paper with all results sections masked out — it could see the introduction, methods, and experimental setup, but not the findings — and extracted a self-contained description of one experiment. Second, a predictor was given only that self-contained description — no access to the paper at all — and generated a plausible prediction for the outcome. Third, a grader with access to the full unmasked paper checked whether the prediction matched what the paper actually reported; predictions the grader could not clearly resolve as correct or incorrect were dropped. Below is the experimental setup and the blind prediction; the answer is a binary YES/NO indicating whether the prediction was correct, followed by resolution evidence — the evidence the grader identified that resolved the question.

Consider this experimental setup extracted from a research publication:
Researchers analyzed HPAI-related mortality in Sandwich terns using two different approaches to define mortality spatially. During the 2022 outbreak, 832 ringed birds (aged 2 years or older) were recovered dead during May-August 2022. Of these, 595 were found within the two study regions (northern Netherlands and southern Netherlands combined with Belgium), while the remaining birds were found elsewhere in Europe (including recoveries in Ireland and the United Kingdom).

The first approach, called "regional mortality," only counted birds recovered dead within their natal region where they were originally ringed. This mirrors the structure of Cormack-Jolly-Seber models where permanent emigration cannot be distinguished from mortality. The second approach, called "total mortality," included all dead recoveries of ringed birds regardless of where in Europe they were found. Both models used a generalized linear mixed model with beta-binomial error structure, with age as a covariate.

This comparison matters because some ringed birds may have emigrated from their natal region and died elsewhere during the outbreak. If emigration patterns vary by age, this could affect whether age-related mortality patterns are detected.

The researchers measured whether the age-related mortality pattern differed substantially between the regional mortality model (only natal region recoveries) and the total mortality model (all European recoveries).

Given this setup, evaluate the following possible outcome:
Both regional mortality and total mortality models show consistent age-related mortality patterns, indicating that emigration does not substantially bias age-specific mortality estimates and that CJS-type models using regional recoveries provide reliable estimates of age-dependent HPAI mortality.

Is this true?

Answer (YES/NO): YES